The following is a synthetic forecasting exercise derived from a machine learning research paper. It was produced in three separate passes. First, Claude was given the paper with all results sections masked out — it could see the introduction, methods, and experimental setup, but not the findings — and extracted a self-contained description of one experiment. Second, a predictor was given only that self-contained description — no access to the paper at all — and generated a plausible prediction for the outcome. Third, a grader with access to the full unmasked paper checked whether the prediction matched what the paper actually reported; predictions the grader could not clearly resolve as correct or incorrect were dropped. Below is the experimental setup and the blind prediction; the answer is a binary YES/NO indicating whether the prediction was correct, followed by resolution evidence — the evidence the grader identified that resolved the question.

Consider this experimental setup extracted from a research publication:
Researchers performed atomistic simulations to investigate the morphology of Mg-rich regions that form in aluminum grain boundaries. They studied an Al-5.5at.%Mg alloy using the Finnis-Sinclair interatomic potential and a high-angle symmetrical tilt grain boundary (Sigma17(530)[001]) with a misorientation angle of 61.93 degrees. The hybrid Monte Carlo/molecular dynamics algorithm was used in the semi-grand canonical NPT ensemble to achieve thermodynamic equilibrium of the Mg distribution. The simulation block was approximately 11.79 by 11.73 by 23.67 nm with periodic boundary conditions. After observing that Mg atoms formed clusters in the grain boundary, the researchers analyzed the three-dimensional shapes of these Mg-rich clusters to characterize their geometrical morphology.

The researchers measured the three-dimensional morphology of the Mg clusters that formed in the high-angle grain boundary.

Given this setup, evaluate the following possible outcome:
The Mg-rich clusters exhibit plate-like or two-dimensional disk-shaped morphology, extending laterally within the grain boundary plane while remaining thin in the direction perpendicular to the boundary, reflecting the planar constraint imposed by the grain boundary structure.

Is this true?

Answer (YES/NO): NO